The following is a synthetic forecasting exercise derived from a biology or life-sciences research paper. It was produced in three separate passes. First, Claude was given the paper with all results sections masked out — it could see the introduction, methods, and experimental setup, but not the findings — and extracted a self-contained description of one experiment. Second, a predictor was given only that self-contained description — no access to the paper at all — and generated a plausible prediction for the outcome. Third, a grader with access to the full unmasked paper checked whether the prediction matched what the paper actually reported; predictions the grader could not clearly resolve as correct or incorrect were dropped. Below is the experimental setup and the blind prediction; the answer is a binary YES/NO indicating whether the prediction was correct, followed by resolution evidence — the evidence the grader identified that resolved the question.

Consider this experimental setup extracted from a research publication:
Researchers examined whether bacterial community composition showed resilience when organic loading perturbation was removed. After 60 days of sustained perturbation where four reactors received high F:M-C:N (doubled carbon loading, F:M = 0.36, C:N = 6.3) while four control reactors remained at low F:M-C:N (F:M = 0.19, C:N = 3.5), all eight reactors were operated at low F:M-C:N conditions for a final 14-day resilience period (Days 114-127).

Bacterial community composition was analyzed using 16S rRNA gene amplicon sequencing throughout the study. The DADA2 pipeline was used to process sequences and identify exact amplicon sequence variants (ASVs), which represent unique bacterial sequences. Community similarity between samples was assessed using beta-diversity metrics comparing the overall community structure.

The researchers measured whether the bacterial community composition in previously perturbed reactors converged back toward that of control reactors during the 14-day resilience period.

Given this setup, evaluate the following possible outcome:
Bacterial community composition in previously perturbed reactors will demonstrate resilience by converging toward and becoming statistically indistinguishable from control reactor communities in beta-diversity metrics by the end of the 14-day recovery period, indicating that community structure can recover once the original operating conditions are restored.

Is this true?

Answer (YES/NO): NO